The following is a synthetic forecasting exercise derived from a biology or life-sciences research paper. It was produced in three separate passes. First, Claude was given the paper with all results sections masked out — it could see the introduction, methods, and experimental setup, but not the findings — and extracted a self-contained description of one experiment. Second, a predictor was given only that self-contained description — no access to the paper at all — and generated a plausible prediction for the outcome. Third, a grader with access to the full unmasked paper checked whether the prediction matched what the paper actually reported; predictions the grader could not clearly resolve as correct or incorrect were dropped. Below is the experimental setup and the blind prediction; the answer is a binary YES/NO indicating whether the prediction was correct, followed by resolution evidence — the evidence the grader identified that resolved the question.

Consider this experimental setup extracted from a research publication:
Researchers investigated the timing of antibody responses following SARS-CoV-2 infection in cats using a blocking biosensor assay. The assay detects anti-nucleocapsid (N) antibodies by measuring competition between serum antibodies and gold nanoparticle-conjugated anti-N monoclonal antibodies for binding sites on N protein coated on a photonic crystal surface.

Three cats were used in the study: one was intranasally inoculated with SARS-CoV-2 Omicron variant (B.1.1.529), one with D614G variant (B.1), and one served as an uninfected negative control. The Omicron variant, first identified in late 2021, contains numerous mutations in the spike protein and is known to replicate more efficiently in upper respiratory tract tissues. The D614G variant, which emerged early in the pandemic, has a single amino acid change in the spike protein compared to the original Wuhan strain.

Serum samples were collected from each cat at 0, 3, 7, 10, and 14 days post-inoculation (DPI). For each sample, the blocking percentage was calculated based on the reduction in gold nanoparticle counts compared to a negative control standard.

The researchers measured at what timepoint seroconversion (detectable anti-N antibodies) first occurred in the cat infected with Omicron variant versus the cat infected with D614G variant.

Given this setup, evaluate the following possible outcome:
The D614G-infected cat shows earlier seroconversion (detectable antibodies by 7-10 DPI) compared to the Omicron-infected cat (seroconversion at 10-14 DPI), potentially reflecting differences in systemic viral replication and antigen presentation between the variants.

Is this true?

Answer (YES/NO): NO